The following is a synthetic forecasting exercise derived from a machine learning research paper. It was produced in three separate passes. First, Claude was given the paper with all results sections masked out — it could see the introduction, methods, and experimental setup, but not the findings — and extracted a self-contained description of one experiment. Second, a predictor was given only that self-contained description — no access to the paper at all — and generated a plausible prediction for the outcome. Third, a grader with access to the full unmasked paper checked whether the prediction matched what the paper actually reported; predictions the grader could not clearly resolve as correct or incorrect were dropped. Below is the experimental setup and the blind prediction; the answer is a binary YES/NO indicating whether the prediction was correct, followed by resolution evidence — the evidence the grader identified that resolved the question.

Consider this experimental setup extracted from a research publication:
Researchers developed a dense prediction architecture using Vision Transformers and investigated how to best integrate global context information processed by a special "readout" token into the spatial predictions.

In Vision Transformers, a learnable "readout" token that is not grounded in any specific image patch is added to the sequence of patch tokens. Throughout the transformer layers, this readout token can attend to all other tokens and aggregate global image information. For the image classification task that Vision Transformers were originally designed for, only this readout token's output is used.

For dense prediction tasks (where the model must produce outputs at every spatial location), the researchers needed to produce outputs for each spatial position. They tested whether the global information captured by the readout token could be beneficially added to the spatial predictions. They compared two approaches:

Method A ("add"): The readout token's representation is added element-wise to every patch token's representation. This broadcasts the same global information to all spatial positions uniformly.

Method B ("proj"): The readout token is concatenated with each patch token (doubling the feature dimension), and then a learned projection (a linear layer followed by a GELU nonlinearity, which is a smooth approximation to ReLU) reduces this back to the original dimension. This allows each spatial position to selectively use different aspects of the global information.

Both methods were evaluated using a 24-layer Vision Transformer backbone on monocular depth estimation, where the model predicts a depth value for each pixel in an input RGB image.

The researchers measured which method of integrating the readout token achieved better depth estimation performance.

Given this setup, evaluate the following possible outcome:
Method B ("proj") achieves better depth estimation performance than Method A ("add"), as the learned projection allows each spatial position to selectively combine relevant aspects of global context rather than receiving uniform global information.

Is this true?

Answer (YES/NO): YES